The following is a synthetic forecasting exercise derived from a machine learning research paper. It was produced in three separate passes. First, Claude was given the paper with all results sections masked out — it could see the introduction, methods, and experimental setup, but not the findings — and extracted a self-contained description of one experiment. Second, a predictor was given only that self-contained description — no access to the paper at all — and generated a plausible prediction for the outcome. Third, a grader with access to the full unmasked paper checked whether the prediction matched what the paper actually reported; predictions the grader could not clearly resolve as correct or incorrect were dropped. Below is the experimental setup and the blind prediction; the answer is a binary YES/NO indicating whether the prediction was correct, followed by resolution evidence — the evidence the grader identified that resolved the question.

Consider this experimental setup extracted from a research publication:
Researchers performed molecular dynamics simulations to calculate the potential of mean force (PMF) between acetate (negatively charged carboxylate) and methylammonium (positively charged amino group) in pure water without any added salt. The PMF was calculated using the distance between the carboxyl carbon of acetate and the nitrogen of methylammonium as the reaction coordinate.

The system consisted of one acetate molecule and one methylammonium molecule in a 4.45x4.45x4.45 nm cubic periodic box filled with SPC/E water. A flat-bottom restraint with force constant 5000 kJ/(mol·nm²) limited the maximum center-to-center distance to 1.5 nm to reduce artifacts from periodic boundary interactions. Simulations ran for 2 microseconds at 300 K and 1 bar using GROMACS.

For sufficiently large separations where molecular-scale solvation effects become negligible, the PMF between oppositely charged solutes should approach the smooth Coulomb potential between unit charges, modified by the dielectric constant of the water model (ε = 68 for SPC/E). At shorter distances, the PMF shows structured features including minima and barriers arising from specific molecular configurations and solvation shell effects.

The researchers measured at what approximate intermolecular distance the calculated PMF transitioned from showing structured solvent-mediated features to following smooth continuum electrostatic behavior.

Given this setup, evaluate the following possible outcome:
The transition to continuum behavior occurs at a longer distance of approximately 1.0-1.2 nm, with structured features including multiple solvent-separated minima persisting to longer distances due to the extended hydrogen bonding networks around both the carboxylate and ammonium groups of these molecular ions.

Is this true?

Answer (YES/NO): NO